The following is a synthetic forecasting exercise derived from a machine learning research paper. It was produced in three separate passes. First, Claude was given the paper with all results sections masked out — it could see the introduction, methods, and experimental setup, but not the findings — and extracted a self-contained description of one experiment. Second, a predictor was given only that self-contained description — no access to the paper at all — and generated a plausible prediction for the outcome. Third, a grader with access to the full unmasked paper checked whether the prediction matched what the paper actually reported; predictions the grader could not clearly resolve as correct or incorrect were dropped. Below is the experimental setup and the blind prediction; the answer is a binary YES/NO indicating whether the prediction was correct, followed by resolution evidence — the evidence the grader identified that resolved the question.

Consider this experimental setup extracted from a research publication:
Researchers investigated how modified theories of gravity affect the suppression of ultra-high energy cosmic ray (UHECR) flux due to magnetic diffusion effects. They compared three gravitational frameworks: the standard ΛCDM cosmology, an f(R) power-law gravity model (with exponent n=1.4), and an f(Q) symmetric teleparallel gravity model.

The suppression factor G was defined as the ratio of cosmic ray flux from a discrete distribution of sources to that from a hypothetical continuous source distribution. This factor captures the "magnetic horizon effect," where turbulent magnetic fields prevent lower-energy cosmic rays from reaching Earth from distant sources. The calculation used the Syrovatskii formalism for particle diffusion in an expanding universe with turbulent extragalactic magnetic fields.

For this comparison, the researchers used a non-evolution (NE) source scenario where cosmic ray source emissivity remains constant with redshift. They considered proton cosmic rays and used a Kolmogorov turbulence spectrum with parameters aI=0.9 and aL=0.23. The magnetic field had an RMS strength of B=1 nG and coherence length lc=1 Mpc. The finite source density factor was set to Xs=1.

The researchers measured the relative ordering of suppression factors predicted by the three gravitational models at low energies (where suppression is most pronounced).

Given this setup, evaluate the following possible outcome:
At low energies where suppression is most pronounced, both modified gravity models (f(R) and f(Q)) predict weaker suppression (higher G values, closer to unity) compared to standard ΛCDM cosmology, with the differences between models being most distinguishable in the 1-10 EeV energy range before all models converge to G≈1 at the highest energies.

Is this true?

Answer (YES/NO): NO